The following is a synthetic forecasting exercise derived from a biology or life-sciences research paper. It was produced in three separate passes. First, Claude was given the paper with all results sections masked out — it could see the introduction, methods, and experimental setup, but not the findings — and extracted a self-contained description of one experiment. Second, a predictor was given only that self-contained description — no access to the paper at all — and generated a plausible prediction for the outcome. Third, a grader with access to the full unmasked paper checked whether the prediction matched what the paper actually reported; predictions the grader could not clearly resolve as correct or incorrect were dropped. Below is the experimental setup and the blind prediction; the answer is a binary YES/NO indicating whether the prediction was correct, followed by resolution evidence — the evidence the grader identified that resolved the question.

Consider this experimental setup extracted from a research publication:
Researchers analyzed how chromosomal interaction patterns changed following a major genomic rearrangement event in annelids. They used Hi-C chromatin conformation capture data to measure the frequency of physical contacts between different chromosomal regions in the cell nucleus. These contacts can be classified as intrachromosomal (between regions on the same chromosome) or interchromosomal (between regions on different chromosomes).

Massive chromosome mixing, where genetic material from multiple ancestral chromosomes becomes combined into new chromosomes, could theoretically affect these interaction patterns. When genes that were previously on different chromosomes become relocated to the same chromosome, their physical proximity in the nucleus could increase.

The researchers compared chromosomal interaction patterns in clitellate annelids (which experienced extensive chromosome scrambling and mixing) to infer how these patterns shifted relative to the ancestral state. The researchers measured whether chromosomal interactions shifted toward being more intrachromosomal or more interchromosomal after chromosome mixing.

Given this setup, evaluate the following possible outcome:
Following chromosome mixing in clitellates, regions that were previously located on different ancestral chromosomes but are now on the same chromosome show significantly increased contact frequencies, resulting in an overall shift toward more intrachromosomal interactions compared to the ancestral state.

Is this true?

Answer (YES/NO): YES